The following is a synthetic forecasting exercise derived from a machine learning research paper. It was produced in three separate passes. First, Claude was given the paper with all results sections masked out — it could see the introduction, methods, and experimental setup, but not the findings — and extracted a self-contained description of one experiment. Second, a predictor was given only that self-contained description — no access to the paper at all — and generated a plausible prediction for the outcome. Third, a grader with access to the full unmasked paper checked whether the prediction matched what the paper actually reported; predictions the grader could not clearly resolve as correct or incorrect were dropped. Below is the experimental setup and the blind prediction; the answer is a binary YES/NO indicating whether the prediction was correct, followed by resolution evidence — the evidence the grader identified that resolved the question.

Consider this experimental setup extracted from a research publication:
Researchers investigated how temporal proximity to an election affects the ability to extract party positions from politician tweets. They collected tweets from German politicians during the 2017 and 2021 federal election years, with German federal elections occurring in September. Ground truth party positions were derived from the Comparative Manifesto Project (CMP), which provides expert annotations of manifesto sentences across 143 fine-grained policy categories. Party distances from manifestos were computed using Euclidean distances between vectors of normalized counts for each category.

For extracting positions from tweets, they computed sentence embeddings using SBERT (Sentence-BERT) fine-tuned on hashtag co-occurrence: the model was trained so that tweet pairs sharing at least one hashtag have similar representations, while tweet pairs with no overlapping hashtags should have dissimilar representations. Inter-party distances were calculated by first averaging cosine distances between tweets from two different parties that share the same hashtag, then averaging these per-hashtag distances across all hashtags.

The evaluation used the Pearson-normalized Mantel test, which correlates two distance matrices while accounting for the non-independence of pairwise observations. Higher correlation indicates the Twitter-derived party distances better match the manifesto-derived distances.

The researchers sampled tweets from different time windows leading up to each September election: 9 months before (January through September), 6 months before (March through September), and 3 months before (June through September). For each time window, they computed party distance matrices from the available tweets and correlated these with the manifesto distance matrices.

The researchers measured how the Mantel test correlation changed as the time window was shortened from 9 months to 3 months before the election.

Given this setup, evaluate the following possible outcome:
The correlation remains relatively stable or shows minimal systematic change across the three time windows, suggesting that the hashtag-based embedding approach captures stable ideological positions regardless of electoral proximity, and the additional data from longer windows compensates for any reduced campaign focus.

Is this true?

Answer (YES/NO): NO